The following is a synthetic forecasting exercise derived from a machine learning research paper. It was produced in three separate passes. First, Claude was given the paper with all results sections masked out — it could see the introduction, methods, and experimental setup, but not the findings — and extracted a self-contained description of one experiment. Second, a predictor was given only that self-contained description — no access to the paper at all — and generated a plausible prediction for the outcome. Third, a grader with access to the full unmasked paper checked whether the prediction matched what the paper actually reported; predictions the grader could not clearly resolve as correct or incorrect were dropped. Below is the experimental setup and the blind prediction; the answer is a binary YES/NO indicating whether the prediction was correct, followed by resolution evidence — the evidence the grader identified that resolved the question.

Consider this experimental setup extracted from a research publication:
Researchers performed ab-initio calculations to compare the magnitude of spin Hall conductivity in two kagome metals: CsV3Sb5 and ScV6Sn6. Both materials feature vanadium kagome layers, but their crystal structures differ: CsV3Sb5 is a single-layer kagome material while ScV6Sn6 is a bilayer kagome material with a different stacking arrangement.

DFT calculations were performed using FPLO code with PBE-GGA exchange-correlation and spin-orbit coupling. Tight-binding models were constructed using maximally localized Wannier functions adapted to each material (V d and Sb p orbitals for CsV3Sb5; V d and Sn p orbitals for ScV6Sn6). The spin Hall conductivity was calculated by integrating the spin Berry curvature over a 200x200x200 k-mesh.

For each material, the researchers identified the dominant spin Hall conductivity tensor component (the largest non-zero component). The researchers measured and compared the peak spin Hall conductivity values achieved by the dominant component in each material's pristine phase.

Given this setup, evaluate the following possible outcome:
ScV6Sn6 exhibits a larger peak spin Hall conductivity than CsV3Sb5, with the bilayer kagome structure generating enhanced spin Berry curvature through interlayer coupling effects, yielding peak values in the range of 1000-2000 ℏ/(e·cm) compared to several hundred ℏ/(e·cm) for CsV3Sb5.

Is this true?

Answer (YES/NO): NO